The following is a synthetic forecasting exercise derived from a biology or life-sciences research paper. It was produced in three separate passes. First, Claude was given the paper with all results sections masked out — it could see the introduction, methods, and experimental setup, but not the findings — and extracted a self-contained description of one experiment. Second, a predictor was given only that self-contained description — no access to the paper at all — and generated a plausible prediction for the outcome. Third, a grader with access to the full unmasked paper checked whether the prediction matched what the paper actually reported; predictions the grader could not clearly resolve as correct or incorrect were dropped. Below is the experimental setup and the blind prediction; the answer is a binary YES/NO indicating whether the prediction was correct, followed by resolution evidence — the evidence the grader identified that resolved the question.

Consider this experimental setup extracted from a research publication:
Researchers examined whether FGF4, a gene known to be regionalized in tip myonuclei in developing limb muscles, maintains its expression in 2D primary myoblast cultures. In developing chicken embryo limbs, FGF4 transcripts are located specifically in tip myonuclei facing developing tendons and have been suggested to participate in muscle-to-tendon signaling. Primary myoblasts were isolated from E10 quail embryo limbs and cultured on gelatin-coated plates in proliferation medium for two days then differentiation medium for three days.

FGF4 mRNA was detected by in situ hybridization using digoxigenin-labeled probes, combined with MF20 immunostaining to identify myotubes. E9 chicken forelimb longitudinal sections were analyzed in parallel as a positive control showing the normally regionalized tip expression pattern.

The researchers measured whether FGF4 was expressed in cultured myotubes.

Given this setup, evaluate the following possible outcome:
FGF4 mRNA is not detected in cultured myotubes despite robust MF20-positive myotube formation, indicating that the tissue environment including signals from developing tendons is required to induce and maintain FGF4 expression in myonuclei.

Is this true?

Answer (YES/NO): YES